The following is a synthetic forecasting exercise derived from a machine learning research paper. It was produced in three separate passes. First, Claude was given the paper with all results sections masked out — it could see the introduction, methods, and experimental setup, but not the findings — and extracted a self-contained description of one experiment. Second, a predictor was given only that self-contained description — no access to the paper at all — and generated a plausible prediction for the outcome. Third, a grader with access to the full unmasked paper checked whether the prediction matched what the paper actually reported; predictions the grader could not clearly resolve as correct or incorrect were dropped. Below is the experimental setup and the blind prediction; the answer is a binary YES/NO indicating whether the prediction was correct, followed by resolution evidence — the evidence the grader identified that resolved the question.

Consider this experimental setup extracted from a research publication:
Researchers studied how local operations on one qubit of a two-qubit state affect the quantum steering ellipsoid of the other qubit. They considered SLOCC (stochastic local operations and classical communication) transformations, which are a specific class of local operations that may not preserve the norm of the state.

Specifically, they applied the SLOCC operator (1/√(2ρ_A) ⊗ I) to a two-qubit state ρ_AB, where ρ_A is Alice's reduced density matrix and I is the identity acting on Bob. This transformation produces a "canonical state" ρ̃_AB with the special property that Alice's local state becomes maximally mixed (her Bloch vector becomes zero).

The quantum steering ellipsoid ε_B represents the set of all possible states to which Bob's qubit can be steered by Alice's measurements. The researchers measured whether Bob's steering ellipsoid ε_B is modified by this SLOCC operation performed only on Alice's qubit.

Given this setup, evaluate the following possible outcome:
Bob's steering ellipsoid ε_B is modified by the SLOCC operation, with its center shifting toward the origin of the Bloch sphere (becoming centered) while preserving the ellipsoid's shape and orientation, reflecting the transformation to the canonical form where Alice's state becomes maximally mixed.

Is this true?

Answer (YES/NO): NO